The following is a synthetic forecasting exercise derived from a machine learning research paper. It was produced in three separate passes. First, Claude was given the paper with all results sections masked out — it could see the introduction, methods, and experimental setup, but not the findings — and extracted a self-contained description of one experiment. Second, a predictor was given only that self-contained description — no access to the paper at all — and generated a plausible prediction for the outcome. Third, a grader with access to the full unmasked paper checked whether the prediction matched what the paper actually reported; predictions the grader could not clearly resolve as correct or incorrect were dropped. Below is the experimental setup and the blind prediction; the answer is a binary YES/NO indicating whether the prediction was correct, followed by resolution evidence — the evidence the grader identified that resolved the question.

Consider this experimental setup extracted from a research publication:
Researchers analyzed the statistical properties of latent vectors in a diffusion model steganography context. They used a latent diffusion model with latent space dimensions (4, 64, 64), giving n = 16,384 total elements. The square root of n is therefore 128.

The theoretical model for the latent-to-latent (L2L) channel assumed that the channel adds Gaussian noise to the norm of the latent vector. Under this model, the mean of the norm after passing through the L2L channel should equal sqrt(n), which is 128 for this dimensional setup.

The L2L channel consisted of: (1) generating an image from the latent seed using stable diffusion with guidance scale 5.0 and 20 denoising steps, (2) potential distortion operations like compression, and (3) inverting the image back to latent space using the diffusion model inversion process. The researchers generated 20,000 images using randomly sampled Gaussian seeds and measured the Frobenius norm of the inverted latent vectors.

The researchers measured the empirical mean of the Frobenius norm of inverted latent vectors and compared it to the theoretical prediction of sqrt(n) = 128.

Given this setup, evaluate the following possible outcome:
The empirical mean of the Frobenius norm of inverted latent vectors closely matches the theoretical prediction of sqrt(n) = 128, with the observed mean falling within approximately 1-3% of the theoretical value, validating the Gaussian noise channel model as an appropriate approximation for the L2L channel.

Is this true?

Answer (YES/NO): NO